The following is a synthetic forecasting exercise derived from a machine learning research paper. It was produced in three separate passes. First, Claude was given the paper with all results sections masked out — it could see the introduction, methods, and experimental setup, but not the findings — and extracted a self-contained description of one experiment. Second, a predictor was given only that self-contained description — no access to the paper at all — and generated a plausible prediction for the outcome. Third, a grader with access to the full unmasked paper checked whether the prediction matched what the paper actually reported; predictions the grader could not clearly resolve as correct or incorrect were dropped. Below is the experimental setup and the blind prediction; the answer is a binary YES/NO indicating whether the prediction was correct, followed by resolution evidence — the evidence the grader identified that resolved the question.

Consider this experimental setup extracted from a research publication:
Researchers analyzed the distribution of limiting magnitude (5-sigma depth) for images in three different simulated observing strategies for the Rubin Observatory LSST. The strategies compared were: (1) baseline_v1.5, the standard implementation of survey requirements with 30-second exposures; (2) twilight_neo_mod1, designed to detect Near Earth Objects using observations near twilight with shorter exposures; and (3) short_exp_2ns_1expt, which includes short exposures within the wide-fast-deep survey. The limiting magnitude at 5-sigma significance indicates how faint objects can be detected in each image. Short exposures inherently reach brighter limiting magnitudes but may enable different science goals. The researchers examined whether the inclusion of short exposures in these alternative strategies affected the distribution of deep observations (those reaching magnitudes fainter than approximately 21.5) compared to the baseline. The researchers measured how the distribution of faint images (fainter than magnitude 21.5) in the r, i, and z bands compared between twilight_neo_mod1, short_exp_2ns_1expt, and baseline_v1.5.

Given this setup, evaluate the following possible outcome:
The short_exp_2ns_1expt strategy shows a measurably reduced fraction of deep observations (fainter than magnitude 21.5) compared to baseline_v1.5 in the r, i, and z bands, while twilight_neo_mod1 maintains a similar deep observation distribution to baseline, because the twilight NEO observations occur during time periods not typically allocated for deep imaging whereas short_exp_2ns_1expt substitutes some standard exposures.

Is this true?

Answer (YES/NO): NO